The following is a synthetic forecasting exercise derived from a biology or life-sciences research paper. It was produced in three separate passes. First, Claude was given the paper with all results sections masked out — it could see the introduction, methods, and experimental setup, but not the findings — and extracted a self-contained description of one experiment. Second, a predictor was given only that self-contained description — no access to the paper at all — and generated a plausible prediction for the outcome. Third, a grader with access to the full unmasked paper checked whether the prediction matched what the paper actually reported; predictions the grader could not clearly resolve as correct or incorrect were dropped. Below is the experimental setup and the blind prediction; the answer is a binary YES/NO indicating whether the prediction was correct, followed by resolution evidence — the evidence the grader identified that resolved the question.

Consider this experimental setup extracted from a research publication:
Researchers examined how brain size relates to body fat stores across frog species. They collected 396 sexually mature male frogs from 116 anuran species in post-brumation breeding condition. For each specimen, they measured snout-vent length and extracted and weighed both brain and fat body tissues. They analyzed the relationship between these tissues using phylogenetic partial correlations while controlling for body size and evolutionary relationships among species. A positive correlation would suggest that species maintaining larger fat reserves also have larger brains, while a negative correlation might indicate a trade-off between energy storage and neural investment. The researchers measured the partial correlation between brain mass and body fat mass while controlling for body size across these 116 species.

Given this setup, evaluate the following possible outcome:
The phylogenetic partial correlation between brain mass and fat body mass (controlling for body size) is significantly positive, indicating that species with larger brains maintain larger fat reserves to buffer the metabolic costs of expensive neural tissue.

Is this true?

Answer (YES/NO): NO